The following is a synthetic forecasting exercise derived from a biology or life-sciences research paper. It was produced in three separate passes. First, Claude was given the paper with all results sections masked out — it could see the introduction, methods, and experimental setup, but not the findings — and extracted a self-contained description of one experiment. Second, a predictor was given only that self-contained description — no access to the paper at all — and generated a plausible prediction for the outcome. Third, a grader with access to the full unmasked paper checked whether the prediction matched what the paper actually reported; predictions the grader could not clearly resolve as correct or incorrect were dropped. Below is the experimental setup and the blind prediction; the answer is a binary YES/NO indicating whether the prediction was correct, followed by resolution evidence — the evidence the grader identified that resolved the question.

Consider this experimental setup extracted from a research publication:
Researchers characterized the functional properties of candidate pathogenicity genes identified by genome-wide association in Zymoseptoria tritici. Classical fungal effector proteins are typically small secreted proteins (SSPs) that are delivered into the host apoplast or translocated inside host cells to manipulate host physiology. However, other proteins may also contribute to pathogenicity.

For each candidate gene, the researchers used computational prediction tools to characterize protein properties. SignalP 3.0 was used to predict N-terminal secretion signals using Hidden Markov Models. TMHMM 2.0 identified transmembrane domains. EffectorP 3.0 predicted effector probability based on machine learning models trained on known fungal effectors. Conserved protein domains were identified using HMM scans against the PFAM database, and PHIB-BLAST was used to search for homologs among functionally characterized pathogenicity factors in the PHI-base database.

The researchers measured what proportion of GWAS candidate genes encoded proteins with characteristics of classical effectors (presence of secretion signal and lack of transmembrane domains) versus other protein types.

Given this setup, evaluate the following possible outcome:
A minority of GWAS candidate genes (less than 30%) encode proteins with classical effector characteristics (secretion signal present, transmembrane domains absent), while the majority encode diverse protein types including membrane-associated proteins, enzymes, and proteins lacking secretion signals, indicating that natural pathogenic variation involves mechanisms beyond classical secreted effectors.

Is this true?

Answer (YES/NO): NO